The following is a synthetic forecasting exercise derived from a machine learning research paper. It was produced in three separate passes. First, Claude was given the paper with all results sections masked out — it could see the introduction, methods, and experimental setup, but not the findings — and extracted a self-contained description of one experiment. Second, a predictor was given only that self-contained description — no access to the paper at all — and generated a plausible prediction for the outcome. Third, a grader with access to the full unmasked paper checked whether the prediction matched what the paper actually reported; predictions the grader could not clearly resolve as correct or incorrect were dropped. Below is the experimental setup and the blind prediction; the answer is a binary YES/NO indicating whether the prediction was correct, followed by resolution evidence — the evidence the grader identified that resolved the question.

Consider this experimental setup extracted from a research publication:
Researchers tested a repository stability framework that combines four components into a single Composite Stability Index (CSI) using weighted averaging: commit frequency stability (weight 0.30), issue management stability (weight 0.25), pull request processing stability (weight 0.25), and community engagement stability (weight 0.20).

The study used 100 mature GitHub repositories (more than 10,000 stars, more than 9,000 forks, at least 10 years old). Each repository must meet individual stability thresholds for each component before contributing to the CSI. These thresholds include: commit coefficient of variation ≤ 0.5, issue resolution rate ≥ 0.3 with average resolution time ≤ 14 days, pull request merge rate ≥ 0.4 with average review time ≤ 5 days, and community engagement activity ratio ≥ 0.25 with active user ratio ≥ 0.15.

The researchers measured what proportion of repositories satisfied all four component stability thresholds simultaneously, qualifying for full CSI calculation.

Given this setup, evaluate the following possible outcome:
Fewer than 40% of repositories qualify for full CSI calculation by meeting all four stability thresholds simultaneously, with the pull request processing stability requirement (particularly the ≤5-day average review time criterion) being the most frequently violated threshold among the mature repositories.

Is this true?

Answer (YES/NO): NO